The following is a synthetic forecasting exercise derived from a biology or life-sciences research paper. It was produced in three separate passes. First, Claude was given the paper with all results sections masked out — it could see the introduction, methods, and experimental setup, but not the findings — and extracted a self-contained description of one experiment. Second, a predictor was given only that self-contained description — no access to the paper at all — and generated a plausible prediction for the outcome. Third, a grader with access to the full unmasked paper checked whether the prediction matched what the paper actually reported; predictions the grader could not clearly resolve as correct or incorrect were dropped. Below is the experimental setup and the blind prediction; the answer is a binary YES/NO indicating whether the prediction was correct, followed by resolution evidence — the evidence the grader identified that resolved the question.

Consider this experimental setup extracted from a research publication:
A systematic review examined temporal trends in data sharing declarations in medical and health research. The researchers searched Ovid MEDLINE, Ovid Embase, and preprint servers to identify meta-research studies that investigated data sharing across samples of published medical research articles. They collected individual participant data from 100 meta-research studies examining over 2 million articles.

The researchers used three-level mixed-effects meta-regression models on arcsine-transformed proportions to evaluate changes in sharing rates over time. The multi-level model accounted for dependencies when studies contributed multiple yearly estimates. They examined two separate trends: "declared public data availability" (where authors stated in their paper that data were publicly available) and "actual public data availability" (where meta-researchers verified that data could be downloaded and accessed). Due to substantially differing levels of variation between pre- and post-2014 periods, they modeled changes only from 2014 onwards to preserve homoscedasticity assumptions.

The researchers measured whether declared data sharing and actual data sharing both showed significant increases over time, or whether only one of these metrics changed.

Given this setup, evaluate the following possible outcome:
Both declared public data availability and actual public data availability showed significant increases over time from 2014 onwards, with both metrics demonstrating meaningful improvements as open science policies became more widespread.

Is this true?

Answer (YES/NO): NO